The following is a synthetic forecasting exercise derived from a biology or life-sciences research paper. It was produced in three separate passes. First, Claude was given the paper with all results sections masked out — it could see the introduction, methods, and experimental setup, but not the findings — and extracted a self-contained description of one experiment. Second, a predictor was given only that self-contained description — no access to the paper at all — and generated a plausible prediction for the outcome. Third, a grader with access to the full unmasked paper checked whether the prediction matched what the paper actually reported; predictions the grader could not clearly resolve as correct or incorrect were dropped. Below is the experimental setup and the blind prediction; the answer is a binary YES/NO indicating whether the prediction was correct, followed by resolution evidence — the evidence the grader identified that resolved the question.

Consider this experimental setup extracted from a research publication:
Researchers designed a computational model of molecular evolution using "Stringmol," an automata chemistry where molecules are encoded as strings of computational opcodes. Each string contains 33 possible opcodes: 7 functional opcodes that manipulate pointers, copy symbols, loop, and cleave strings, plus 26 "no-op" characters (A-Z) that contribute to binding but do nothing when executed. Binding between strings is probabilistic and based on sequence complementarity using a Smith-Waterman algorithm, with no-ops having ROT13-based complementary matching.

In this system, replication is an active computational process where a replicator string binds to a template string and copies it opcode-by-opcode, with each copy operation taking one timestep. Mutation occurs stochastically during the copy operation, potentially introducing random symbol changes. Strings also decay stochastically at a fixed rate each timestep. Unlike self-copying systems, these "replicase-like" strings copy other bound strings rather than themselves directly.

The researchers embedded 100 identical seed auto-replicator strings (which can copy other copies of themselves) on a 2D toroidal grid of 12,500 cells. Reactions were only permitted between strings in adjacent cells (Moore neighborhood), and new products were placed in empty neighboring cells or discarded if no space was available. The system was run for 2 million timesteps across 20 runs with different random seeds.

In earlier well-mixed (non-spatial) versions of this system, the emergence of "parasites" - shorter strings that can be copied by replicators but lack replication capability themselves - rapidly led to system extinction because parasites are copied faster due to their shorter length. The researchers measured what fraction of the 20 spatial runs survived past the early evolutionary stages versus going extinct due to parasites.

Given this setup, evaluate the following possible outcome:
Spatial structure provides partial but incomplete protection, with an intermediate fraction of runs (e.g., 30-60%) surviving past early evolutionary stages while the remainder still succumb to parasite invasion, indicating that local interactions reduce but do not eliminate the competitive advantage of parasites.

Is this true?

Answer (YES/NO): YES